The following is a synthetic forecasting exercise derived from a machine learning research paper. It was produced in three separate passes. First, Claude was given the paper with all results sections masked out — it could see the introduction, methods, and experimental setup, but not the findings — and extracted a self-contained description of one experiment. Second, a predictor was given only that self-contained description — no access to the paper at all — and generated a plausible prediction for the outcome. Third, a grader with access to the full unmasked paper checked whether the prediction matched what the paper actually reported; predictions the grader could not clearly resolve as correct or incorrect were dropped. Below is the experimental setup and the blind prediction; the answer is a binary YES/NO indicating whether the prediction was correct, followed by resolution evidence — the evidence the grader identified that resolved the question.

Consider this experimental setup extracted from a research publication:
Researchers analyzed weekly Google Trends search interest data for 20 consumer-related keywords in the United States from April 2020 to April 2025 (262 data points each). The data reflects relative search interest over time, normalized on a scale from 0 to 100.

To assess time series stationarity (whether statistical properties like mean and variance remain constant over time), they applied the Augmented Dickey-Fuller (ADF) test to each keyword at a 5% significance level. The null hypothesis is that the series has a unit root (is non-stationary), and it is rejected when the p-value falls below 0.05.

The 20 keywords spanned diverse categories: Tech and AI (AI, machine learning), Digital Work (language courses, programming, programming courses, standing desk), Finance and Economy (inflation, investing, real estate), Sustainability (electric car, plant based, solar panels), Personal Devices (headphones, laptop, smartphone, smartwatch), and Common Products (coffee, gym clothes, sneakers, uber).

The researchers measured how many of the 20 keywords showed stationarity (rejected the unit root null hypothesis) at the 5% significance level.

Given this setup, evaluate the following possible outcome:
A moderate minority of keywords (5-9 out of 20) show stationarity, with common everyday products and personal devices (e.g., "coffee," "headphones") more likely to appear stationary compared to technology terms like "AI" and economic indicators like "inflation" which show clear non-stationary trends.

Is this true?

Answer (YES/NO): NO